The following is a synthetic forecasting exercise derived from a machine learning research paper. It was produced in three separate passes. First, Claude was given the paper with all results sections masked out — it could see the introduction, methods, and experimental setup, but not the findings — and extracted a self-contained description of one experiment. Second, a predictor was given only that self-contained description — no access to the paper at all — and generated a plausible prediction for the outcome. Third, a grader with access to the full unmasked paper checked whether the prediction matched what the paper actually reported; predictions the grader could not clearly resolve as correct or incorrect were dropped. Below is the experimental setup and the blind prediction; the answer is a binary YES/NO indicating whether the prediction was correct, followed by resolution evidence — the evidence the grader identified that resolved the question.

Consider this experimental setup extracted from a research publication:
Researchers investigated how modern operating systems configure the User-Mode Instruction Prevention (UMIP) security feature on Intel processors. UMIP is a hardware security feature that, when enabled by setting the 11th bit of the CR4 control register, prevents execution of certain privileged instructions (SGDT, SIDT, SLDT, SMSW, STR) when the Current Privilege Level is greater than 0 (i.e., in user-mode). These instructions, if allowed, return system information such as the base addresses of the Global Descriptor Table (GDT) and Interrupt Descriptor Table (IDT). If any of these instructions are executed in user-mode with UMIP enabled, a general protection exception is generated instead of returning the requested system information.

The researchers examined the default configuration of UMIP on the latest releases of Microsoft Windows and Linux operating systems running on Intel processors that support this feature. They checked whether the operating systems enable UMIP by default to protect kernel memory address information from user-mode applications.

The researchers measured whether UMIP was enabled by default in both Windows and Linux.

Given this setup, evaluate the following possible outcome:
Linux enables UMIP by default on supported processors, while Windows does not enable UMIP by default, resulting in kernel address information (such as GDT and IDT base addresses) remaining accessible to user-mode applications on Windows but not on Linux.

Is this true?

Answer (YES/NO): NO